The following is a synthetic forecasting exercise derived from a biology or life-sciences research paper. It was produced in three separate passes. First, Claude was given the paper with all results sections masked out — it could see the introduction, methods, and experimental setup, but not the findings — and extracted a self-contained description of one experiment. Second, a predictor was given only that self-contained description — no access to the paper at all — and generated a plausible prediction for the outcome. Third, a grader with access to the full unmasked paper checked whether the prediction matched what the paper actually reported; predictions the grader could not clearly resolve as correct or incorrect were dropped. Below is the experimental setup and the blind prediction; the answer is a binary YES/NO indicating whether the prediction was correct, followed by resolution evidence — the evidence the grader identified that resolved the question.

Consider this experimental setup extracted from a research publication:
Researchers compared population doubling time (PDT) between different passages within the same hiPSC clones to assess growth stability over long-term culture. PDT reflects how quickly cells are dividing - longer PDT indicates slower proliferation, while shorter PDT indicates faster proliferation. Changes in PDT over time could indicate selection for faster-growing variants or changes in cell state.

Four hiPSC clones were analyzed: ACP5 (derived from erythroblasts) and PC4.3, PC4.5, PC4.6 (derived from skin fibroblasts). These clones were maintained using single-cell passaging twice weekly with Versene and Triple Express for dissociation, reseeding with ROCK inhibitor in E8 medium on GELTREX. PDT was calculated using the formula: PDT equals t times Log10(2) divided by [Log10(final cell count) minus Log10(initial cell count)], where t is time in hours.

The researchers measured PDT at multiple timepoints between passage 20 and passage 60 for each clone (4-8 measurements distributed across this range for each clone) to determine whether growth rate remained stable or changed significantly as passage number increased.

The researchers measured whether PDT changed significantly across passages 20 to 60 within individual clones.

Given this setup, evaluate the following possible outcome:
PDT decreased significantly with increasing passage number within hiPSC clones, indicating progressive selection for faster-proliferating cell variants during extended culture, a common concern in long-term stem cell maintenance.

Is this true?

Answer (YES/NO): NO